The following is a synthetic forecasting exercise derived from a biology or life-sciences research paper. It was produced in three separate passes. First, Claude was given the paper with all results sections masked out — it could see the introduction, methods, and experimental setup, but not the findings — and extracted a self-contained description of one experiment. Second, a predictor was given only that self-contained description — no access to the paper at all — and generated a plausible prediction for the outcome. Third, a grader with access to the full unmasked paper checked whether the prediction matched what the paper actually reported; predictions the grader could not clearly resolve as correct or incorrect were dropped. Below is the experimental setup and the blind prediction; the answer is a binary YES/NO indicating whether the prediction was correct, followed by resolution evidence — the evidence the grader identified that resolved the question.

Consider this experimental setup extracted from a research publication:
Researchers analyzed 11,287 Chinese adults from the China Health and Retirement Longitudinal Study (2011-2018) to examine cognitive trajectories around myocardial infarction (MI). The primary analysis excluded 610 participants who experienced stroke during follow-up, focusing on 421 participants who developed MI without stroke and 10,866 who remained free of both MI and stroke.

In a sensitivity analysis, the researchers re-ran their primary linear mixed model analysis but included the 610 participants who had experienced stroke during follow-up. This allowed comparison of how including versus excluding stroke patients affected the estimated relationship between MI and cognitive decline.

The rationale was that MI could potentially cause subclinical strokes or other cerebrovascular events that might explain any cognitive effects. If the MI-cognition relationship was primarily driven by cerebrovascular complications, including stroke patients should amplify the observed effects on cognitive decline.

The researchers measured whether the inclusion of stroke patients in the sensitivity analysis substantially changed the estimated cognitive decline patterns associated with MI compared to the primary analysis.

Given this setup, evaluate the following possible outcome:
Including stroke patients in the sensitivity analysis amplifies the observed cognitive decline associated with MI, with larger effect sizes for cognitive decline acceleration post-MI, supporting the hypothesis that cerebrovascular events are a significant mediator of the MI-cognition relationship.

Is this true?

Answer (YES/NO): NO